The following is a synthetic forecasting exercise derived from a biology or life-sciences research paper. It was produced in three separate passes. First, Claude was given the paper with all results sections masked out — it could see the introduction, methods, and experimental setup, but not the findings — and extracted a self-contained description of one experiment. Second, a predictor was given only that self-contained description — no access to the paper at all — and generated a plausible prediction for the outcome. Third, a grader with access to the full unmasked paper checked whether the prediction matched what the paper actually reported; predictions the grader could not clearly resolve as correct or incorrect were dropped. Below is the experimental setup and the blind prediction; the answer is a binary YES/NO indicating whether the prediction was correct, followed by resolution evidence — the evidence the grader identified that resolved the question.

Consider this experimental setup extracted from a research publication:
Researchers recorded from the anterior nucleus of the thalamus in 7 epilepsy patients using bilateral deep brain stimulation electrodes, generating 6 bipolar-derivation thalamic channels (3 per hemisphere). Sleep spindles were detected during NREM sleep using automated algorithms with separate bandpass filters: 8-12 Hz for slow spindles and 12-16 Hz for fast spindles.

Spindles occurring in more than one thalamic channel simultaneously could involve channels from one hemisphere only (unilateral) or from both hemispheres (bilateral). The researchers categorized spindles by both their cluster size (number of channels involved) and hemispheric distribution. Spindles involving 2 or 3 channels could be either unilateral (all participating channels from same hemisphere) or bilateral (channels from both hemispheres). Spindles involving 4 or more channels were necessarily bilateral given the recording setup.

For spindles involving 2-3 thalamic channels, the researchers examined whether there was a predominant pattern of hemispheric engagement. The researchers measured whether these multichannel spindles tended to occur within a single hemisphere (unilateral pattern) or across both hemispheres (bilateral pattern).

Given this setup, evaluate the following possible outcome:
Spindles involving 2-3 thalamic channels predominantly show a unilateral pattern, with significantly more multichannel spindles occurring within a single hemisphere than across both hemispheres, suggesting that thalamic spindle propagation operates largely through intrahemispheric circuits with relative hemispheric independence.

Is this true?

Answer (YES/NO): NO